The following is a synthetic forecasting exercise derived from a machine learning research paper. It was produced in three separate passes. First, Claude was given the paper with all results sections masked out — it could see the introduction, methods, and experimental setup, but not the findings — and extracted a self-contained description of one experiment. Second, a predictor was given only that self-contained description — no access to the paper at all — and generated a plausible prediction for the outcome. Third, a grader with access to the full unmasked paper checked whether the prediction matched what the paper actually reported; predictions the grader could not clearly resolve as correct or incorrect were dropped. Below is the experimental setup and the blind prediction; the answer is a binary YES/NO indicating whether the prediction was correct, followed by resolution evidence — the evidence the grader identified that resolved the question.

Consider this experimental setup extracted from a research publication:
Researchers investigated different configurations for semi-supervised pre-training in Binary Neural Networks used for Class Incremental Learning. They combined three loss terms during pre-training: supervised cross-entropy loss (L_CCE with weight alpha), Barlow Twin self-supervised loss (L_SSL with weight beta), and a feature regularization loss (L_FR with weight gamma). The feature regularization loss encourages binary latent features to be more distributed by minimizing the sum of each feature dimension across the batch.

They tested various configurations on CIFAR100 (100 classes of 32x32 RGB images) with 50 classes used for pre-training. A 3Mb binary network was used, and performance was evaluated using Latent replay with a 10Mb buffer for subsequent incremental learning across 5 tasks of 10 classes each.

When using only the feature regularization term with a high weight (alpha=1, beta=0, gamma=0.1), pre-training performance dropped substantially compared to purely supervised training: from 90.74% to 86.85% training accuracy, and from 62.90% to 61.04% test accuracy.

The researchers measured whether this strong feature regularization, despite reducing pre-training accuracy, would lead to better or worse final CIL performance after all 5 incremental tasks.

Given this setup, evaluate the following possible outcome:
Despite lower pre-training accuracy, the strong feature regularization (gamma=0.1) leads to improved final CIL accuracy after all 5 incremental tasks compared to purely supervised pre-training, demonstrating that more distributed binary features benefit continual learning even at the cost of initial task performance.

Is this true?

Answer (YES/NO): NO